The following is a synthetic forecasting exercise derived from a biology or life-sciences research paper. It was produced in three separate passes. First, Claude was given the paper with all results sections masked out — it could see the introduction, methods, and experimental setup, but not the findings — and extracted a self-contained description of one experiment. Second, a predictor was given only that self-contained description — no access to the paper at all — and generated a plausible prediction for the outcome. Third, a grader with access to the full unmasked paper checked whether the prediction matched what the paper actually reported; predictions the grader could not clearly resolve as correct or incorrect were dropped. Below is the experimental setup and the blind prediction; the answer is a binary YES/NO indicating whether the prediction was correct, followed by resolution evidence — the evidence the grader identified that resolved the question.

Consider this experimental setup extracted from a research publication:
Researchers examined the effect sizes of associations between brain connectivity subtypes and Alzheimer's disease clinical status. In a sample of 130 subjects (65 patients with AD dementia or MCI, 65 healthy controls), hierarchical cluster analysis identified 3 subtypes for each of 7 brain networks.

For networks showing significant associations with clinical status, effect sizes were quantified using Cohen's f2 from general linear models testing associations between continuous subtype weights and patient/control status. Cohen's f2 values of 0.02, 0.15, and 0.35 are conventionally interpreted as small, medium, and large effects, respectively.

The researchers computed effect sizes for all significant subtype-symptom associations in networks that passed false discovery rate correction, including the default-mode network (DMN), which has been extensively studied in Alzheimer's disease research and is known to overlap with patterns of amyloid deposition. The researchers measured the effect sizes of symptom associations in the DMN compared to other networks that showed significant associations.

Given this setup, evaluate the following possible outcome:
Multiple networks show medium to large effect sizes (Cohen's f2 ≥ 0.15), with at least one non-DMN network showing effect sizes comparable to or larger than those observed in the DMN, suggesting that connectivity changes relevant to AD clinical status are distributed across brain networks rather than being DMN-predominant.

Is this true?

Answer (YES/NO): NO